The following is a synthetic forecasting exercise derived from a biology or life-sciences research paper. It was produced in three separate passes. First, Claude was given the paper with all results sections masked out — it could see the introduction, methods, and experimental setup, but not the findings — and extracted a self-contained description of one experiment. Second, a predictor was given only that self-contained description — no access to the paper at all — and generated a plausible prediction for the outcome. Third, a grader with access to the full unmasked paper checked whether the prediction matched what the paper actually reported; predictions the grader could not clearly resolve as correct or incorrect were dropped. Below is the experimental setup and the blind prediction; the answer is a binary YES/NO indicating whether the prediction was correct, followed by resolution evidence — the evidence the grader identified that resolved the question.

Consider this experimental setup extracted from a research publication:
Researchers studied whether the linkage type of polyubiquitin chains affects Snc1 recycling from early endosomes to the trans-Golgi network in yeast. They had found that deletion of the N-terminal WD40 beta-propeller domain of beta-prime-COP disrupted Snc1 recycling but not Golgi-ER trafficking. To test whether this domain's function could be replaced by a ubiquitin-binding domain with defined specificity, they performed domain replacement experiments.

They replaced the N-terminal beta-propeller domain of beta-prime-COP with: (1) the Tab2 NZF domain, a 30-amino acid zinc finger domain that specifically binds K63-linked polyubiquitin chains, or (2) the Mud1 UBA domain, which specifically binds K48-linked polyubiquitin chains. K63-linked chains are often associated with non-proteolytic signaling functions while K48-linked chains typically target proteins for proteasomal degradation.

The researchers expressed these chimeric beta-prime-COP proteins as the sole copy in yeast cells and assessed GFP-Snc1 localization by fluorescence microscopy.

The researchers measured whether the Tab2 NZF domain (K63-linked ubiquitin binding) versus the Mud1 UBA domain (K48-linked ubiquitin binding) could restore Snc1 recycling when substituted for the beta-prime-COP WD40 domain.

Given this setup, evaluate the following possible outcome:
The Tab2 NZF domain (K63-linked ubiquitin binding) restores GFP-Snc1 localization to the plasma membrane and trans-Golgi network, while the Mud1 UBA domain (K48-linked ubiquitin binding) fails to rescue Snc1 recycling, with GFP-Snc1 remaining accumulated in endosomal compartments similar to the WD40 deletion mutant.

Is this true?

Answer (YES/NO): YES